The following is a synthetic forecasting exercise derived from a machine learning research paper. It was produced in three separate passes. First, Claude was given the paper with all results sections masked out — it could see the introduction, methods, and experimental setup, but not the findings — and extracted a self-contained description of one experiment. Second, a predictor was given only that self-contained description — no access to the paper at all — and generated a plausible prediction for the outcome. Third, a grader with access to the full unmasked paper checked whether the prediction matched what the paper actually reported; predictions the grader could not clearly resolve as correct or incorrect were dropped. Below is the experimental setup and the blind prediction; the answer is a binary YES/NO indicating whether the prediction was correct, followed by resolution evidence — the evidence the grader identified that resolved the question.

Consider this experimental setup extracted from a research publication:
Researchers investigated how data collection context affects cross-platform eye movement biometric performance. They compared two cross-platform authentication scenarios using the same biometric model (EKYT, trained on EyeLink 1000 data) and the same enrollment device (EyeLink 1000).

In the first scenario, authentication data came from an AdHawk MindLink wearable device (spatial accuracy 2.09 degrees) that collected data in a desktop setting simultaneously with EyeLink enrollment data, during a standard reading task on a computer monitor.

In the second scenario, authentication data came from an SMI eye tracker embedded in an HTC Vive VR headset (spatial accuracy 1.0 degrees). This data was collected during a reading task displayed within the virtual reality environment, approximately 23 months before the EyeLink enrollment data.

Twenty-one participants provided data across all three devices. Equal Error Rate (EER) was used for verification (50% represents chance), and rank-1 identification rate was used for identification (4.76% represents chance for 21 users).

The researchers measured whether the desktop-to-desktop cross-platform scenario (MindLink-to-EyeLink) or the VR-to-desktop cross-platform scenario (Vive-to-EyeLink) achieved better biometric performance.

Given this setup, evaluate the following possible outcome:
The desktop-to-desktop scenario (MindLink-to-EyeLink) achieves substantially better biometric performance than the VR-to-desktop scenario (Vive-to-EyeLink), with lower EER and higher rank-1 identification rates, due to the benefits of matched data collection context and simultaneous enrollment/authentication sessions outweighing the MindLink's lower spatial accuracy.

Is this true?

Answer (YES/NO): NO